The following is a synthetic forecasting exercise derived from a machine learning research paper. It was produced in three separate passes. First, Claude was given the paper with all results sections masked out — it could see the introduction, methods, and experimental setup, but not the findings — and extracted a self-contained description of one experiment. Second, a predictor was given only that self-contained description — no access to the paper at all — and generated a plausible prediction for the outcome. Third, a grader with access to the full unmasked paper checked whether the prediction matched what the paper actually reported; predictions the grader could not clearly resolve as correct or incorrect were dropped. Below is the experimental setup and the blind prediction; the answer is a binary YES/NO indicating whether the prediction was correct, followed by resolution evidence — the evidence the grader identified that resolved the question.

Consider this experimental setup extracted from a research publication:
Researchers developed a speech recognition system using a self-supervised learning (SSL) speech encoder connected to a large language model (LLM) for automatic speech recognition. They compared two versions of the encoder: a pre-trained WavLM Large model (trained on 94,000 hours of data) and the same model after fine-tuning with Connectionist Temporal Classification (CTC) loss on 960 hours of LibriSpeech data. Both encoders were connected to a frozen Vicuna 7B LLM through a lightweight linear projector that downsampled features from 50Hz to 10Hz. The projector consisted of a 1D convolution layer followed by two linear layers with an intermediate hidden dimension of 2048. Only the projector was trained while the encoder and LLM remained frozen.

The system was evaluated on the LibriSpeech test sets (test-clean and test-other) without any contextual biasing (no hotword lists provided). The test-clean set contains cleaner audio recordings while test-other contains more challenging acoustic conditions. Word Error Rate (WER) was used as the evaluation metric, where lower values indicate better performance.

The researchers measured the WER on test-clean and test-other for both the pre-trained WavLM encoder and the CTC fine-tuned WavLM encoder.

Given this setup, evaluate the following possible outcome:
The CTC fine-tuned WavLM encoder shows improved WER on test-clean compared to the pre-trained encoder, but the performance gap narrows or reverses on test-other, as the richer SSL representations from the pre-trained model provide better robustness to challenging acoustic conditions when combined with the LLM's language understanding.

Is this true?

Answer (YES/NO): NO